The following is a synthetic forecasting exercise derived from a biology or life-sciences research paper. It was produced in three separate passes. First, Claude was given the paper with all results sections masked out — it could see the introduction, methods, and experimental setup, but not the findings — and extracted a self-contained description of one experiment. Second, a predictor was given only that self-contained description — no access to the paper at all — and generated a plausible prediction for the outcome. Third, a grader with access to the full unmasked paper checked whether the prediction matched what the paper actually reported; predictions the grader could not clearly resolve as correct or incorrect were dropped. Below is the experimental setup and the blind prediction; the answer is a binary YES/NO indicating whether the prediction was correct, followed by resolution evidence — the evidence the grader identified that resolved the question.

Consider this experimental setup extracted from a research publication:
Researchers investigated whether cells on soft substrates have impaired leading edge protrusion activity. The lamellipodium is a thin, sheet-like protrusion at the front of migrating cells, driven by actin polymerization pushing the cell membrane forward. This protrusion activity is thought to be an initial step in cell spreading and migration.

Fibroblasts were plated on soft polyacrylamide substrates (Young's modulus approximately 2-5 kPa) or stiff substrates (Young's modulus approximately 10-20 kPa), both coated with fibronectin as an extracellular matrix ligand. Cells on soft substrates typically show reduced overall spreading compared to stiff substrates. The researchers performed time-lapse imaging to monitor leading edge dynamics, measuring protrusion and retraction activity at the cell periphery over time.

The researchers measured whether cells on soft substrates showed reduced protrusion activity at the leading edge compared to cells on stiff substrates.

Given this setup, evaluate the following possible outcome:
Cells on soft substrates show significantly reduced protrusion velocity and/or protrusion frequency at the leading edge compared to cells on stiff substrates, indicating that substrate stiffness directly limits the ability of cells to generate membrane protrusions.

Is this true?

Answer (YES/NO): NO